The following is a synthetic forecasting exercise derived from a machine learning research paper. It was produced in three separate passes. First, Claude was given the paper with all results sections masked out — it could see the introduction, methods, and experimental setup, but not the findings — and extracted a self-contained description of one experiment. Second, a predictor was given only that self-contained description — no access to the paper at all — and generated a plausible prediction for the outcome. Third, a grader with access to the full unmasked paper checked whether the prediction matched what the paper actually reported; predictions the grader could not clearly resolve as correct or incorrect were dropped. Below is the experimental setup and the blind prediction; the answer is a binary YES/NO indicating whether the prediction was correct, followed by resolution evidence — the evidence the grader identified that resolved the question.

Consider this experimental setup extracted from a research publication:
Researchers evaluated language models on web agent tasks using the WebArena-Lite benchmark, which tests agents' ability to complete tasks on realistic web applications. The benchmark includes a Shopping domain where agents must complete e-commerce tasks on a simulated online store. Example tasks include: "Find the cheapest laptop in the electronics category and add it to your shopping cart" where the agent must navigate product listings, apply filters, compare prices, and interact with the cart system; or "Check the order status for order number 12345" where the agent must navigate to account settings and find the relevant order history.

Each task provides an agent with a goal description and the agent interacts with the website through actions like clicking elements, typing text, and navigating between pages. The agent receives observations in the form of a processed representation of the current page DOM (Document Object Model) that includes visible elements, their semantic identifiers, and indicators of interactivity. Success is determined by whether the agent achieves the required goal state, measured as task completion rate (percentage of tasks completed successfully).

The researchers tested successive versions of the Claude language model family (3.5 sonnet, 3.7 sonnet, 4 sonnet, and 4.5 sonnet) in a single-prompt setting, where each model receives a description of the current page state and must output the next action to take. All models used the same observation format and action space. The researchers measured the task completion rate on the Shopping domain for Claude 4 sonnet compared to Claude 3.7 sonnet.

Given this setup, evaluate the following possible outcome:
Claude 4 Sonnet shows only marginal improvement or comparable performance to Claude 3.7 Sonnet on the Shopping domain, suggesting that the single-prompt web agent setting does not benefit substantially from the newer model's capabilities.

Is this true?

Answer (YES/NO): NO